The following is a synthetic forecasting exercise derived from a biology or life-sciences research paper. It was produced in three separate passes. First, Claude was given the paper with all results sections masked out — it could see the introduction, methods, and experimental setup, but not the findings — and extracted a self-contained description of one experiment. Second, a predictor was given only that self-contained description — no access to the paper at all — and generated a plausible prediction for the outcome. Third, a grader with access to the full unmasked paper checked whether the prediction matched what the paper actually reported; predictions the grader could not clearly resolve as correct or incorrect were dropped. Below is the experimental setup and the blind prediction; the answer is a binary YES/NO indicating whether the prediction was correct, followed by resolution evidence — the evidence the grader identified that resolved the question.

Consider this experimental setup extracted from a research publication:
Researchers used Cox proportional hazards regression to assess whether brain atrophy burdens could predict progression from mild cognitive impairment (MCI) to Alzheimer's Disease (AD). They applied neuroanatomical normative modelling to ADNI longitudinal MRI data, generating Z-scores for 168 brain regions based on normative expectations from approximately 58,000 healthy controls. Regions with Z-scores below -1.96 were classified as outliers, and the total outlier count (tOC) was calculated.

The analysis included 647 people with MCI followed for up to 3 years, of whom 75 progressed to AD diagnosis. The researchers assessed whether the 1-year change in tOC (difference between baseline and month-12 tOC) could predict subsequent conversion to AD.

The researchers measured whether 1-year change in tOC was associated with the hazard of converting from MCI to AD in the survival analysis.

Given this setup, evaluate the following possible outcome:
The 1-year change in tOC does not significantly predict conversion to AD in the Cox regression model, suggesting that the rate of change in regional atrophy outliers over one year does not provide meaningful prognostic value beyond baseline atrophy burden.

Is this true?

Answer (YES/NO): NO